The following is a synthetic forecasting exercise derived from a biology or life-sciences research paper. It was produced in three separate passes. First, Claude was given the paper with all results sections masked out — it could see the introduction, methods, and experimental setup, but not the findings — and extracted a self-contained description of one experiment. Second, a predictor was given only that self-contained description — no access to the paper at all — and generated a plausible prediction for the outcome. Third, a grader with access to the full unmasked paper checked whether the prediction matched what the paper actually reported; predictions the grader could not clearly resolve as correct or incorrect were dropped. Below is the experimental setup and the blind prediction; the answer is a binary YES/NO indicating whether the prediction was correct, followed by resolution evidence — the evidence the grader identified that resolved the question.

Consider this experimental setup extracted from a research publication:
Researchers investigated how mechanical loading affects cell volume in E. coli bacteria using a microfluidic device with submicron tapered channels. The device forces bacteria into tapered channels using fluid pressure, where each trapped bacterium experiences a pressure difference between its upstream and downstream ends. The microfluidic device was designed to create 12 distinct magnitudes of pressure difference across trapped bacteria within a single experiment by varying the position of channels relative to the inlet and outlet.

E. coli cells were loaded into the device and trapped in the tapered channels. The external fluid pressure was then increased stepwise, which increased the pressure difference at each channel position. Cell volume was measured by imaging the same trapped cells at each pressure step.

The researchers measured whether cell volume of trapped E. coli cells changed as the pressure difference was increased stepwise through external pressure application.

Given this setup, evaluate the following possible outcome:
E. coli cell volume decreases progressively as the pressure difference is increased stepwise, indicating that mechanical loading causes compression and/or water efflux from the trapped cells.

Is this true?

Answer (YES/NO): YES